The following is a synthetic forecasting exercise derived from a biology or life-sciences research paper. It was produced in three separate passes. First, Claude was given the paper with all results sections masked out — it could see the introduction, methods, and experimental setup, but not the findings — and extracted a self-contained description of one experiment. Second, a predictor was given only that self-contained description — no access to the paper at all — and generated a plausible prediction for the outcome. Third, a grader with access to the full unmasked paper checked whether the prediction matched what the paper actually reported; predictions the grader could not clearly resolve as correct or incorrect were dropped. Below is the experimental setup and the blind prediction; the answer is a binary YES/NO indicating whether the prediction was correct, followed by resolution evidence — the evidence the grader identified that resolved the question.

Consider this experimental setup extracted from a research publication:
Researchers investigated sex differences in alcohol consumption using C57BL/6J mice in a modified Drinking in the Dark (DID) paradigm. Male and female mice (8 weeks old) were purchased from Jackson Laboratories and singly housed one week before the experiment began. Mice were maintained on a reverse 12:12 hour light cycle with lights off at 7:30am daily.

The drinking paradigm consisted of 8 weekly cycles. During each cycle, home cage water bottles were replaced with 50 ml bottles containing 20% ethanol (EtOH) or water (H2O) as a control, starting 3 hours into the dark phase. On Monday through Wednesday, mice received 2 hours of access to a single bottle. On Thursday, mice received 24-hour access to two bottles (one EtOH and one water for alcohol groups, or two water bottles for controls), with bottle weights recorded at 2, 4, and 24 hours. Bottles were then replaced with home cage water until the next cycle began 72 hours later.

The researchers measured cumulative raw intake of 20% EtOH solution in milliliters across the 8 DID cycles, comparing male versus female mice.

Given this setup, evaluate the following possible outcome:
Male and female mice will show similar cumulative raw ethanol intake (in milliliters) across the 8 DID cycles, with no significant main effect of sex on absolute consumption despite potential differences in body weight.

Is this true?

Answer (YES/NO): NO